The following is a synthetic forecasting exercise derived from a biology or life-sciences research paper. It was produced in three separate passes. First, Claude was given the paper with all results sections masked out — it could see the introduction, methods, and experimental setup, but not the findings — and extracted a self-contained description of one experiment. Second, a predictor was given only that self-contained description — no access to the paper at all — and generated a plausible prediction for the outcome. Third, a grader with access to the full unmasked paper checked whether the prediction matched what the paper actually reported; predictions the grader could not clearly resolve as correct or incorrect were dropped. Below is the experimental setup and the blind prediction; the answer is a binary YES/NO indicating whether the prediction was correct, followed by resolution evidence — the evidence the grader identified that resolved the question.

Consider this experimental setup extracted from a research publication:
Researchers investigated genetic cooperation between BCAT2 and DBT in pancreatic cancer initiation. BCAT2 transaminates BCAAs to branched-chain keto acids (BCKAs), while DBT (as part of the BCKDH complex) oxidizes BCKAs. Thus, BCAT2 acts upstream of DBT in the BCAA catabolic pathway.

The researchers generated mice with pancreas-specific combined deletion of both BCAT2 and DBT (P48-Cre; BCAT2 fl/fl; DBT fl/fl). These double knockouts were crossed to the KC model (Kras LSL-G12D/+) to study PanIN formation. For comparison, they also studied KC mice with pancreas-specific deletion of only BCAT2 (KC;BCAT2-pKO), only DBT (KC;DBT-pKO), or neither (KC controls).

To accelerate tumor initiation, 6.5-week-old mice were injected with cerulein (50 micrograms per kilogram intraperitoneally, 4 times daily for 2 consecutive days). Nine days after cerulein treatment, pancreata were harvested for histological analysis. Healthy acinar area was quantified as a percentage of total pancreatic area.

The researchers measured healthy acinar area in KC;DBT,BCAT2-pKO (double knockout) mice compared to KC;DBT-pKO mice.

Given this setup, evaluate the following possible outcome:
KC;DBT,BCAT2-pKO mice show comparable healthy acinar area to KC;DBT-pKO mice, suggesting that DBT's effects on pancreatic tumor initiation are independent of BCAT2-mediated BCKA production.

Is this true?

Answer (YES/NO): YES